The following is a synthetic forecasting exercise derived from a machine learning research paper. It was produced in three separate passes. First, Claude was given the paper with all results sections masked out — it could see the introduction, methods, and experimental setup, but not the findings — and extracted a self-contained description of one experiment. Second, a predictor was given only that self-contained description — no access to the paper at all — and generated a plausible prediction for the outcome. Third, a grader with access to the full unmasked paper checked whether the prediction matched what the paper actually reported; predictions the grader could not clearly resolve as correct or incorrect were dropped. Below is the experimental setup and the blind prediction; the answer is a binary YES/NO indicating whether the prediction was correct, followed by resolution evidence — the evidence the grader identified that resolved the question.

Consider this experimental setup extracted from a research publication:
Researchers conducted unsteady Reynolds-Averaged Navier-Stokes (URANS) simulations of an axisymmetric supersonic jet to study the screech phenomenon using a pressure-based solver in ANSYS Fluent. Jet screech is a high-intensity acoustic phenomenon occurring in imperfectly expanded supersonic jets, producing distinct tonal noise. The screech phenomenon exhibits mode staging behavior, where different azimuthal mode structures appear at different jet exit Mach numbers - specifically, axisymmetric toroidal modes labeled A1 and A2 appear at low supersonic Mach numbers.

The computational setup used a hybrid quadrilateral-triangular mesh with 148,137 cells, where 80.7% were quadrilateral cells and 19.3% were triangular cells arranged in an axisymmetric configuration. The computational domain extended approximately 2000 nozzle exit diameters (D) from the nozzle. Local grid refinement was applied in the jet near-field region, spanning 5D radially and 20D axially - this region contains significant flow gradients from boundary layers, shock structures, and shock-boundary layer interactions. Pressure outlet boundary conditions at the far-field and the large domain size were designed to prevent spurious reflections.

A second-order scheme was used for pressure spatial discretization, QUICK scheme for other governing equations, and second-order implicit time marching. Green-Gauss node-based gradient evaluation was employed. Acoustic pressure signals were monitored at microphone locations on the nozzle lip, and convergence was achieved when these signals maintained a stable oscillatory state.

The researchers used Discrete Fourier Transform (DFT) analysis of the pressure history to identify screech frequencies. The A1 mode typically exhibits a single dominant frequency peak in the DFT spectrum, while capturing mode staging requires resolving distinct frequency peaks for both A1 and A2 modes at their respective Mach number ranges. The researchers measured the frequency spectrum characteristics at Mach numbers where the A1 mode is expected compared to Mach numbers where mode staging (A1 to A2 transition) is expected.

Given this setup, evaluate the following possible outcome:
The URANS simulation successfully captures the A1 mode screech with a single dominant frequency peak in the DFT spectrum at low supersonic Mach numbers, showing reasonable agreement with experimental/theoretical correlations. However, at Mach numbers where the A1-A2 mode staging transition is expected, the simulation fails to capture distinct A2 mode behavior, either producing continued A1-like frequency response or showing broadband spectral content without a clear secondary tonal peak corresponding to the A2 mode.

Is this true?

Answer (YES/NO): NO